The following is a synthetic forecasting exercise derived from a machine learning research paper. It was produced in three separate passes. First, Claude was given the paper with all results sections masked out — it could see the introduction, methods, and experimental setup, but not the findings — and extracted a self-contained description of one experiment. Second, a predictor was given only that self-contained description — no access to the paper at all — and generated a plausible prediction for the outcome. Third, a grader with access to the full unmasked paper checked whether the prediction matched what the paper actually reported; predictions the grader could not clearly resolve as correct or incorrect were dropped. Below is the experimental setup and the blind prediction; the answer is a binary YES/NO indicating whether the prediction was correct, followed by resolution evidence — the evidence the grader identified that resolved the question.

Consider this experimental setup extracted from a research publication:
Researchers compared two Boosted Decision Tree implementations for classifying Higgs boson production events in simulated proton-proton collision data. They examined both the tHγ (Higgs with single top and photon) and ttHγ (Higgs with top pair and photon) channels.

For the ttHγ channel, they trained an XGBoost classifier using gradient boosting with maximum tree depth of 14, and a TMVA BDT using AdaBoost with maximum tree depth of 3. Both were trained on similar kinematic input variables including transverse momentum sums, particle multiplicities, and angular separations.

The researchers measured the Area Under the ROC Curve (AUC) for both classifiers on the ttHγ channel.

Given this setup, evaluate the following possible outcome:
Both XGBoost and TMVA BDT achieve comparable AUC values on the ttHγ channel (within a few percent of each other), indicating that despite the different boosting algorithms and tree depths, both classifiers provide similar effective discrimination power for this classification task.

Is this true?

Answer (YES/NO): YES